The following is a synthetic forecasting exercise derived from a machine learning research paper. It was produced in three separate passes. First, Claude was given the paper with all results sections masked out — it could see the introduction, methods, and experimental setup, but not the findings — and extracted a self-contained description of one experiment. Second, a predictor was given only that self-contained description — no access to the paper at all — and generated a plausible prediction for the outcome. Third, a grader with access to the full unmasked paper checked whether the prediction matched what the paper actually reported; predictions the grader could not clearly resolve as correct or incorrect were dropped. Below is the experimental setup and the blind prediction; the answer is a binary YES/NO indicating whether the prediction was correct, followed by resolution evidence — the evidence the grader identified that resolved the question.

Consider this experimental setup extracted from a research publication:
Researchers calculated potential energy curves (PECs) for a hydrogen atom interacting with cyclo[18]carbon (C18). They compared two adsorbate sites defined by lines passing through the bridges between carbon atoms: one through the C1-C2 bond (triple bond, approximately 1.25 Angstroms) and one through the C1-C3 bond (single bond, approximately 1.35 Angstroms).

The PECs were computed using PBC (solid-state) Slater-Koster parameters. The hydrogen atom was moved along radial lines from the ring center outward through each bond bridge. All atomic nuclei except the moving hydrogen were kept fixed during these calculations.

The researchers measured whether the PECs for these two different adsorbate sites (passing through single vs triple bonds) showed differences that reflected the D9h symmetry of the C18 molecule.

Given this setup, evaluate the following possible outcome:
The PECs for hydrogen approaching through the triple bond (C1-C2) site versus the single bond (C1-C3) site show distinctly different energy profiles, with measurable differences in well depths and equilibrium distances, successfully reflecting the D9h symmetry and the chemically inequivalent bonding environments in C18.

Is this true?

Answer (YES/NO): NO